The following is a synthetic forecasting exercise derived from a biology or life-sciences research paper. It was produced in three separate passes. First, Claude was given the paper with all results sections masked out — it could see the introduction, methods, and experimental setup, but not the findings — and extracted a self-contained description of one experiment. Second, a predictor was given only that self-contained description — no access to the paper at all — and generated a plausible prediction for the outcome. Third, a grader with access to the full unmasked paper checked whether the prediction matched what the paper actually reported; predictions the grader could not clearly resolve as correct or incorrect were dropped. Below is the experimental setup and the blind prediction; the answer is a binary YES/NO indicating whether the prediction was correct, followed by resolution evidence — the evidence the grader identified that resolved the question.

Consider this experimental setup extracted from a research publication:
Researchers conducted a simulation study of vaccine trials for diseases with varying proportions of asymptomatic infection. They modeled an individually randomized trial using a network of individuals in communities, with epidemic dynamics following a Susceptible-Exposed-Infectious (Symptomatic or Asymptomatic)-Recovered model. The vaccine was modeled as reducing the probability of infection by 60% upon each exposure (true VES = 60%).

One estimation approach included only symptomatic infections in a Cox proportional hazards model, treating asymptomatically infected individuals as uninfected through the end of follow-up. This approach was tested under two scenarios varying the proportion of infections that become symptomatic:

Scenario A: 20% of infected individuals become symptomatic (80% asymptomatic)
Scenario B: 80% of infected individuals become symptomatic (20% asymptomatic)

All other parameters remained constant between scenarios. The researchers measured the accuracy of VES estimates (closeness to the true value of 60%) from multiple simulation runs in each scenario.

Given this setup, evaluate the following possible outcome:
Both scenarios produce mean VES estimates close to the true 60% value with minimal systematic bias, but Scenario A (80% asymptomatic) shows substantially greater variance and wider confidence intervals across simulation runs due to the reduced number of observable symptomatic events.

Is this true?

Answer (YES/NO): NO